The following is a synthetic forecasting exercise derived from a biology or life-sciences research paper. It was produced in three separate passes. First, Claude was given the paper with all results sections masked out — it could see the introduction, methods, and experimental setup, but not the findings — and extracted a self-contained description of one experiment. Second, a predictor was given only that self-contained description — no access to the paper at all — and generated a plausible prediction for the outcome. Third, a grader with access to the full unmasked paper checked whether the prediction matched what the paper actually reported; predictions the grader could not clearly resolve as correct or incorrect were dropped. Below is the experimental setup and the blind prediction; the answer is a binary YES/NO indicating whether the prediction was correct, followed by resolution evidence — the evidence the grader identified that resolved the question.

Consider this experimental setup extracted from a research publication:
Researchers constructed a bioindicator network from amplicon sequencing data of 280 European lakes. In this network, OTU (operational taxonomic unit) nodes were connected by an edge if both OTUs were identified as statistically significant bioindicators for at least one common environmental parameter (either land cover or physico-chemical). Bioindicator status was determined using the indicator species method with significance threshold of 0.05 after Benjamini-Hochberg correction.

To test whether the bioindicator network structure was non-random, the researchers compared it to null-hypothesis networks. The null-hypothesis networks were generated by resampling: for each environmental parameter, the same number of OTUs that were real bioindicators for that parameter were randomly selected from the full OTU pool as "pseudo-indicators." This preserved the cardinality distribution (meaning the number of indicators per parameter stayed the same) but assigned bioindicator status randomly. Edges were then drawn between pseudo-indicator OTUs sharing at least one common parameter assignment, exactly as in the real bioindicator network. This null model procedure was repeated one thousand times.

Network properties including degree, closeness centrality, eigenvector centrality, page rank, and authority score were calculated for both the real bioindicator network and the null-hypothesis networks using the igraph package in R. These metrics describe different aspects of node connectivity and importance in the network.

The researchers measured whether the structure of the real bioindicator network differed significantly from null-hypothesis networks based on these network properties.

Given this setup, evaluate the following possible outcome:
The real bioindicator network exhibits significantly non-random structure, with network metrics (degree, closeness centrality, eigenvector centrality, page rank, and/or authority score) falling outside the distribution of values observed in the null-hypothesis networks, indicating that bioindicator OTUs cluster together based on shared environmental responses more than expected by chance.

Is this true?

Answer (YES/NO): YES